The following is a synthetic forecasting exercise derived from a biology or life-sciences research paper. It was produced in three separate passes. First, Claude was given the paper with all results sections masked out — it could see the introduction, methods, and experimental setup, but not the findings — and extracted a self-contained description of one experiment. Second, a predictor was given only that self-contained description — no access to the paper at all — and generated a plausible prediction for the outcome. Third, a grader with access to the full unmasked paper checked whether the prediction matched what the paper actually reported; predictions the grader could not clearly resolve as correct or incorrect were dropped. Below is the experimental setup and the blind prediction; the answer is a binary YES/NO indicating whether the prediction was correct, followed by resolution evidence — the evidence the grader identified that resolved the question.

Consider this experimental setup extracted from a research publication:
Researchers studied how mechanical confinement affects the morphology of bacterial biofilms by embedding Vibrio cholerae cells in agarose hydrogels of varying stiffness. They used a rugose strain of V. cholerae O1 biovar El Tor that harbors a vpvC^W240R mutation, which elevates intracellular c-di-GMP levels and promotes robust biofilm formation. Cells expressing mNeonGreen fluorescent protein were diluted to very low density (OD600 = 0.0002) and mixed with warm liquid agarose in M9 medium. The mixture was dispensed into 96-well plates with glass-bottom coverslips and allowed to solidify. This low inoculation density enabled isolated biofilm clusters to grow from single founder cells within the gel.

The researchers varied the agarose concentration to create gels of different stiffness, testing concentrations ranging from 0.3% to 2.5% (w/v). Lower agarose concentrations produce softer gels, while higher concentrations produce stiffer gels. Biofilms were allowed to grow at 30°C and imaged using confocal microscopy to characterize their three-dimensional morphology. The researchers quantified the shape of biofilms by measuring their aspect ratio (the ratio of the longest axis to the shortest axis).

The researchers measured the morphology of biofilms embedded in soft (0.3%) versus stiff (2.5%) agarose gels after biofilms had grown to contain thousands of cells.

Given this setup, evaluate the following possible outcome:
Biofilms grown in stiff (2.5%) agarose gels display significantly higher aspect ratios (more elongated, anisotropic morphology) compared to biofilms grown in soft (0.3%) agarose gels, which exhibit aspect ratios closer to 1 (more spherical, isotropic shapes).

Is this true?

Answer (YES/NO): NO